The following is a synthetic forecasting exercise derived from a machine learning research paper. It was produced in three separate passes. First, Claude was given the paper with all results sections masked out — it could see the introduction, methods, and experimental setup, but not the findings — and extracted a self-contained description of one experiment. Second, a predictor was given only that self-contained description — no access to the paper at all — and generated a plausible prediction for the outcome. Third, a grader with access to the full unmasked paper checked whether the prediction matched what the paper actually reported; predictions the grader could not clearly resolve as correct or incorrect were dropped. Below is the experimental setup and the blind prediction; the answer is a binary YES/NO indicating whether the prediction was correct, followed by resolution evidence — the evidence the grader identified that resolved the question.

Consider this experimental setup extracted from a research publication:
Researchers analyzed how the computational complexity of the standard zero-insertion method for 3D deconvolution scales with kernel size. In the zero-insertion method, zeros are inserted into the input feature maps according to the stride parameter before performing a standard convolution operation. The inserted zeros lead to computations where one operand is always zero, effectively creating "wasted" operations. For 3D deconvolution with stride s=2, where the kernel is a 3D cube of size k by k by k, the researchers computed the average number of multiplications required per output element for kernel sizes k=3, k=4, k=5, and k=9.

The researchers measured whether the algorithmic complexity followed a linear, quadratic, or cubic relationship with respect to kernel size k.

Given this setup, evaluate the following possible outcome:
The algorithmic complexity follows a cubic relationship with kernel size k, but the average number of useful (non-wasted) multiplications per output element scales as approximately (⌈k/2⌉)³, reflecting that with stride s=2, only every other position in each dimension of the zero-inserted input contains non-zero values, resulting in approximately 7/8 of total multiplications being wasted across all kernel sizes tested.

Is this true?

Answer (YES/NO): NO